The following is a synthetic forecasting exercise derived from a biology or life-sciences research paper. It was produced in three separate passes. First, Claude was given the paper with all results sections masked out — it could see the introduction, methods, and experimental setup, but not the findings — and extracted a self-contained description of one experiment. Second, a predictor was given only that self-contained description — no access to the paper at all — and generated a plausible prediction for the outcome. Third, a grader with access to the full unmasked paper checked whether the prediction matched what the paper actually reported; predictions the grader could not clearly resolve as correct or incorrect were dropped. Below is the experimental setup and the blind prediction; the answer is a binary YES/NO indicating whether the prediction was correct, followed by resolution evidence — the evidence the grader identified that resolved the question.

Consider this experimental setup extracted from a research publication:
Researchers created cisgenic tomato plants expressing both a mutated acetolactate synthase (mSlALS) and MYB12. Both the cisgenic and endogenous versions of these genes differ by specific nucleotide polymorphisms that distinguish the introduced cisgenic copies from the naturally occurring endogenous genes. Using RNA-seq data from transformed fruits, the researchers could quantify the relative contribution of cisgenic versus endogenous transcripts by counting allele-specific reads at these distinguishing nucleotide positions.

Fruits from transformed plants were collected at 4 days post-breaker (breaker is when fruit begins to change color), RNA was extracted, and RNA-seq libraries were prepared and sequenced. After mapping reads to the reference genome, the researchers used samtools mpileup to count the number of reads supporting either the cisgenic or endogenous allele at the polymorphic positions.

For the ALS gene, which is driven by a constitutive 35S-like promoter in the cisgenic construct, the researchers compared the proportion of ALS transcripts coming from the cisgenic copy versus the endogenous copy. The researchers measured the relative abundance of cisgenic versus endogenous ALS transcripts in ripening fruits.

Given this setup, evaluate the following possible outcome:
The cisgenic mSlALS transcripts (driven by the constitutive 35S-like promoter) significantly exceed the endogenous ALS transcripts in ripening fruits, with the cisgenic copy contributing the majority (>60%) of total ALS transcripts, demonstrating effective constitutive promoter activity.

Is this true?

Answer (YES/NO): YES